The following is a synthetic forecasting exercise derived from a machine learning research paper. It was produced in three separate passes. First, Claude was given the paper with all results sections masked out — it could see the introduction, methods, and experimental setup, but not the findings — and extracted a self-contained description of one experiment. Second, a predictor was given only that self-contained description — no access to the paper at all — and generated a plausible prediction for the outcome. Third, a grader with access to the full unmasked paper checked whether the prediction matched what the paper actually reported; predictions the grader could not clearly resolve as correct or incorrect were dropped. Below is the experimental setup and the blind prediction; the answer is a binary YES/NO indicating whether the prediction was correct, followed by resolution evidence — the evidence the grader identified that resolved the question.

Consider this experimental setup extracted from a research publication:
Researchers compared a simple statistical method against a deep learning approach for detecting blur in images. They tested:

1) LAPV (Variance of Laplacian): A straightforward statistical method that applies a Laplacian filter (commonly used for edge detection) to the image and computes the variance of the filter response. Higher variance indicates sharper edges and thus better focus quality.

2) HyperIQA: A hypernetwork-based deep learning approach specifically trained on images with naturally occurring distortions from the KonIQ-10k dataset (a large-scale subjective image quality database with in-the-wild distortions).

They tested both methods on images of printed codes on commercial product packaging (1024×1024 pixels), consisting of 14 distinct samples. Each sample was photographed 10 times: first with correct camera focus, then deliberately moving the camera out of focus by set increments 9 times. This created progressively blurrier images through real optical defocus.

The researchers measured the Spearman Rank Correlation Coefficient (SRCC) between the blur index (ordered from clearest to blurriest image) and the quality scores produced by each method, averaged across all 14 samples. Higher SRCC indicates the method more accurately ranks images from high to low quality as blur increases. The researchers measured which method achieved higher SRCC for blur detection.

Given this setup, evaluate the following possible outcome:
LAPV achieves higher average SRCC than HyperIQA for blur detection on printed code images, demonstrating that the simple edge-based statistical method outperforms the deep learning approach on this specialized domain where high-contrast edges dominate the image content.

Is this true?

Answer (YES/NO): YES